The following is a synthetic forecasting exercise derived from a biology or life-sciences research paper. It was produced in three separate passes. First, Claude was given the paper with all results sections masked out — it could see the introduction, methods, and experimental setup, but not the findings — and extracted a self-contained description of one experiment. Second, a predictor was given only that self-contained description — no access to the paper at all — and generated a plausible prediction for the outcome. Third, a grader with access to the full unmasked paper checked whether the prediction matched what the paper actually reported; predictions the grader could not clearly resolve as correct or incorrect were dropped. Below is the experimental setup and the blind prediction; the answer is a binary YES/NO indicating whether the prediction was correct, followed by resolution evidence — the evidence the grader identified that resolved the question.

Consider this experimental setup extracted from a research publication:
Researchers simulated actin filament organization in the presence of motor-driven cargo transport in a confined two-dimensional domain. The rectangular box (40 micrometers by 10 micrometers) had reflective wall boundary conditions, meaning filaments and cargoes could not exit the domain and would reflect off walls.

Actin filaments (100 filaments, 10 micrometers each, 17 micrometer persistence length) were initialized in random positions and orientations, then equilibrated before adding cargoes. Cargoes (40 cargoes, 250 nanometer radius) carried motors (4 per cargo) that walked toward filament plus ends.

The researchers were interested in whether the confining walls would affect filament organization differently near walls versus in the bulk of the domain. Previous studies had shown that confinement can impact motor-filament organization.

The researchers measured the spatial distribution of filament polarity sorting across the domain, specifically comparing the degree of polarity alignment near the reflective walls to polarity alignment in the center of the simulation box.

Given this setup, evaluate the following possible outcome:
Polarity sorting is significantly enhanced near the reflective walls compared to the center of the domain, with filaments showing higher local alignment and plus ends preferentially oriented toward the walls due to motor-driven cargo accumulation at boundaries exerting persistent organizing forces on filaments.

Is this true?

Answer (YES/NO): NO